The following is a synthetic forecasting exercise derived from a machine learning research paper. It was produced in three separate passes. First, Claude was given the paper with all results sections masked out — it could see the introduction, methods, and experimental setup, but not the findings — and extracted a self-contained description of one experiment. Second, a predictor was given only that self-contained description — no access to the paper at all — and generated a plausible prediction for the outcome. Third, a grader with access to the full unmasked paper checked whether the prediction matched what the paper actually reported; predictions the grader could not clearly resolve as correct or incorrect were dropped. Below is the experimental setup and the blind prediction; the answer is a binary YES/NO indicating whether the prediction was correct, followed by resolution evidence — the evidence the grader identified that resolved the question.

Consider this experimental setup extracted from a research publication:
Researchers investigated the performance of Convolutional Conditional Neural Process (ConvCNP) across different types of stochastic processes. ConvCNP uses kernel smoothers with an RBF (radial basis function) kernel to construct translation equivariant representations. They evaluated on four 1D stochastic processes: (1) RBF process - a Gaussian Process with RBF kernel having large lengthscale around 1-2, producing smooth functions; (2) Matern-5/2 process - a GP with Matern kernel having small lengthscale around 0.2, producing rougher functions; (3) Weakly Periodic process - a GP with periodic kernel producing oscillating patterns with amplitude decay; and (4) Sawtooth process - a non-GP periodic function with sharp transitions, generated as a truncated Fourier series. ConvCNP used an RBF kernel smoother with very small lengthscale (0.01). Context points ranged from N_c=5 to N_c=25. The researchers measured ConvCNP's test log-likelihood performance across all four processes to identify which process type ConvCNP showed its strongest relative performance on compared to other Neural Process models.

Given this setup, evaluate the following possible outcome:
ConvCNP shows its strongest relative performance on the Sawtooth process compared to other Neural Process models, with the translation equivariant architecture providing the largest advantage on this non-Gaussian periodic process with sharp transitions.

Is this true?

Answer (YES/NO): YES